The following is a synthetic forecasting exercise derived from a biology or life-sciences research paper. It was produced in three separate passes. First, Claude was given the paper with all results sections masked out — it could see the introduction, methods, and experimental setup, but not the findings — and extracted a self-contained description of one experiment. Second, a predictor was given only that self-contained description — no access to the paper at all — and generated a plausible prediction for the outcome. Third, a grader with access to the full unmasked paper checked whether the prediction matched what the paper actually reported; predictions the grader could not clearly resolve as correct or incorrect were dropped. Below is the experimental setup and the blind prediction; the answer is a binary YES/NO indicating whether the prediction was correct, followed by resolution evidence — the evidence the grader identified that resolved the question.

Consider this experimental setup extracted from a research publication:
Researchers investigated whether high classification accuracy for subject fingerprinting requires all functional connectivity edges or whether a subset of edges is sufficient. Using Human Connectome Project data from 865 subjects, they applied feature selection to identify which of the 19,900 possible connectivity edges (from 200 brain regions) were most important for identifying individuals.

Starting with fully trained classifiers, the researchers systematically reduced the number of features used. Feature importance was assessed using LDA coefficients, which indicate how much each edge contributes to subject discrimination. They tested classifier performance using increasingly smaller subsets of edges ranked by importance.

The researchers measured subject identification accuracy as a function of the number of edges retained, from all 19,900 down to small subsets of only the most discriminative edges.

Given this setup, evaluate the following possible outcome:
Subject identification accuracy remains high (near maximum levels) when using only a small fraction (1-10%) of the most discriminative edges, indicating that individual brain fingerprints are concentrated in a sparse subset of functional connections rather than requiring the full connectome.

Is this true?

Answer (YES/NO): NO